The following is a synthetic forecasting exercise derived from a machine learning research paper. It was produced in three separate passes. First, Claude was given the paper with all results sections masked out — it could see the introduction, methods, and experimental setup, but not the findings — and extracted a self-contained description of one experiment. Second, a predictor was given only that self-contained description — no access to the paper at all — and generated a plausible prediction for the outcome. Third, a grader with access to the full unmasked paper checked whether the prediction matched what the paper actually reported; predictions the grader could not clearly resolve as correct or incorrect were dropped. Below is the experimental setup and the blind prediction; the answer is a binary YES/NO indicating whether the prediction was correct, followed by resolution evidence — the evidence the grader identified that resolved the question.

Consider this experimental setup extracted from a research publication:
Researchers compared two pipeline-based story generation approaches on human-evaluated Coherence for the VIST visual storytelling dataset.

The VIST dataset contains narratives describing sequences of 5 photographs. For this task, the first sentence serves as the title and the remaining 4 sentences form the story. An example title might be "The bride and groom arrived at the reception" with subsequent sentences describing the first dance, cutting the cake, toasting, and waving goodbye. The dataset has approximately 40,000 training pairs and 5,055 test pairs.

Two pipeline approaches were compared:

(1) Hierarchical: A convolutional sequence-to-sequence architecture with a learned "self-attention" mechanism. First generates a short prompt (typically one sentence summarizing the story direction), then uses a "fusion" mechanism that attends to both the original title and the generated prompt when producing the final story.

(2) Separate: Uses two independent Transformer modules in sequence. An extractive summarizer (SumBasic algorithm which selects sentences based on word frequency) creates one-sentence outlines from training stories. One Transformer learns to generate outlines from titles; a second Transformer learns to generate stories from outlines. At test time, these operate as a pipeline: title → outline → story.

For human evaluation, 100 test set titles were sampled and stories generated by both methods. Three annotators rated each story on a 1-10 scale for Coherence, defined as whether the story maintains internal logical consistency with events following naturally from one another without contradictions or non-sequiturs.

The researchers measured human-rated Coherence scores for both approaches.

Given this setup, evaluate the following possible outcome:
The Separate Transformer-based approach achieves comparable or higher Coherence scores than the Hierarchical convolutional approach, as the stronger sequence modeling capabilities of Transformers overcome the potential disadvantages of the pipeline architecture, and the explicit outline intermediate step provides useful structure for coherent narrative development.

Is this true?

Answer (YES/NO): YES